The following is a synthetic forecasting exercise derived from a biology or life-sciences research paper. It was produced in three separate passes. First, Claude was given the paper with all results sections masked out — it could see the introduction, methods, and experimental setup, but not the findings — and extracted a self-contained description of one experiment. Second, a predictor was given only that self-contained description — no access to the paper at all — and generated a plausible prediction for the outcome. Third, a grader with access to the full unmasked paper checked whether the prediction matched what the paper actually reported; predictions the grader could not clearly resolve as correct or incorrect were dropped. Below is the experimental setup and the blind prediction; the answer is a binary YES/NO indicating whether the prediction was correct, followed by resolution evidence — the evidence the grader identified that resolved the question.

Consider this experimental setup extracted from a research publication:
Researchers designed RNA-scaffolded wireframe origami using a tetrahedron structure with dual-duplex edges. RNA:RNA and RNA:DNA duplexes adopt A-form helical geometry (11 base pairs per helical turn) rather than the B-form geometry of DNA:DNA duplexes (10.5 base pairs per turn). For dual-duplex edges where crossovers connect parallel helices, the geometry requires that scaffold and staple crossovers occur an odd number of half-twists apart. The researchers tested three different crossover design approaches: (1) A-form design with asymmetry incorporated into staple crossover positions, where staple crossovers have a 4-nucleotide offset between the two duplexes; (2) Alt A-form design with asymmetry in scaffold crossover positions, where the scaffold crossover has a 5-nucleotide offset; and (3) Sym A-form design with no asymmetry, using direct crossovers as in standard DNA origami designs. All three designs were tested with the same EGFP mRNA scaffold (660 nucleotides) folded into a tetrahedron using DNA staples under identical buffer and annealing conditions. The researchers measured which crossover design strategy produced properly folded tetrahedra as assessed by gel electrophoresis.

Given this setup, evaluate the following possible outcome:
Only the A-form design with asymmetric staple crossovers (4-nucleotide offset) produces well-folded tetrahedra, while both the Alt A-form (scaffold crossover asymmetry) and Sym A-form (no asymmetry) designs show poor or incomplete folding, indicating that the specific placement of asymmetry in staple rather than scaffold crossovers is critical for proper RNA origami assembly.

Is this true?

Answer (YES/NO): NO